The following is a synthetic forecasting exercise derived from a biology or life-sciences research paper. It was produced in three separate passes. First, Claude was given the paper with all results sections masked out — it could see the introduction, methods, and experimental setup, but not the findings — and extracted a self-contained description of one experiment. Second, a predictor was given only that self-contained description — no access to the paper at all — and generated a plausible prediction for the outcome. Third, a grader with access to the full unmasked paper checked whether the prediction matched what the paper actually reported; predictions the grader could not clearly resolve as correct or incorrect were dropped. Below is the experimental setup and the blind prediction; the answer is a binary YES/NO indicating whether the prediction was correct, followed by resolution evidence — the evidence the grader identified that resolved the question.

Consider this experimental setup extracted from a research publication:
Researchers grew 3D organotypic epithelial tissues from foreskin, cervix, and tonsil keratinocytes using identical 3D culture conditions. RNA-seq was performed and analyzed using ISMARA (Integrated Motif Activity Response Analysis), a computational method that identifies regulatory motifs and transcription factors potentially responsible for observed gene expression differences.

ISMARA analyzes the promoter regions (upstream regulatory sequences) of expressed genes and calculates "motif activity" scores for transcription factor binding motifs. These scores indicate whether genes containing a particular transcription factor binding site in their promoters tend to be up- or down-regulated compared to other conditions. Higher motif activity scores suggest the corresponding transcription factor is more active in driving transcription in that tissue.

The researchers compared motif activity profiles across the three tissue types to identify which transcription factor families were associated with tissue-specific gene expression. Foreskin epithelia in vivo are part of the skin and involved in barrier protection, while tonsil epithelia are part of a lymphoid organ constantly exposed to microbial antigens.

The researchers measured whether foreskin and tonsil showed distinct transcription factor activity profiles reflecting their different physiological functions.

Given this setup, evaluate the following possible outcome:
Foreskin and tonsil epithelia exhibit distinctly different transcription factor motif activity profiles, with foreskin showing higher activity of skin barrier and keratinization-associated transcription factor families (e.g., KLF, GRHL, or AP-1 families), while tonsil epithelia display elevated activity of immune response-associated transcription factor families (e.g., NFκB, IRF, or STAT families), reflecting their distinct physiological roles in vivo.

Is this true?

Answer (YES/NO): NO